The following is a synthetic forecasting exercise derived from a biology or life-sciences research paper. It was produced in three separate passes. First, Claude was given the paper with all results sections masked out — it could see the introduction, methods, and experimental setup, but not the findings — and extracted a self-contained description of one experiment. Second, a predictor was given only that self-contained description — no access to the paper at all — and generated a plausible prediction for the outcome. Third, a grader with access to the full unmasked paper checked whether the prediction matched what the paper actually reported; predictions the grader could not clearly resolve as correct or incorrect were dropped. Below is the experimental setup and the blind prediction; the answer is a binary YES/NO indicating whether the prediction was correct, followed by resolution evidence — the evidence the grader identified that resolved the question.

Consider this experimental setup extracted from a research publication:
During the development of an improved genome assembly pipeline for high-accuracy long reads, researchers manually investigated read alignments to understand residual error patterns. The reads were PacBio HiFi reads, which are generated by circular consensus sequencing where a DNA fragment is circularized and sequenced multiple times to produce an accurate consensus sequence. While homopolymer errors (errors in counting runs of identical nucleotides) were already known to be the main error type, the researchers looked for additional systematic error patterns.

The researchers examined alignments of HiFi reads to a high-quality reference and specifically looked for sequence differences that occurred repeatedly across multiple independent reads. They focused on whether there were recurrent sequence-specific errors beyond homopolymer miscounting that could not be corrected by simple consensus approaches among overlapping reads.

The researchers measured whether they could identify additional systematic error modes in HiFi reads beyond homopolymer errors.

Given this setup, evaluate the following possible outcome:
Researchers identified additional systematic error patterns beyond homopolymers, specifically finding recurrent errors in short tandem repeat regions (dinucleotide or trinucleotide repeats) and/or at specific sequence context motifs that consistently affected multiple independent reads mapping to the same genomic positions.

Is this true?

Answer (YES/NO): YES